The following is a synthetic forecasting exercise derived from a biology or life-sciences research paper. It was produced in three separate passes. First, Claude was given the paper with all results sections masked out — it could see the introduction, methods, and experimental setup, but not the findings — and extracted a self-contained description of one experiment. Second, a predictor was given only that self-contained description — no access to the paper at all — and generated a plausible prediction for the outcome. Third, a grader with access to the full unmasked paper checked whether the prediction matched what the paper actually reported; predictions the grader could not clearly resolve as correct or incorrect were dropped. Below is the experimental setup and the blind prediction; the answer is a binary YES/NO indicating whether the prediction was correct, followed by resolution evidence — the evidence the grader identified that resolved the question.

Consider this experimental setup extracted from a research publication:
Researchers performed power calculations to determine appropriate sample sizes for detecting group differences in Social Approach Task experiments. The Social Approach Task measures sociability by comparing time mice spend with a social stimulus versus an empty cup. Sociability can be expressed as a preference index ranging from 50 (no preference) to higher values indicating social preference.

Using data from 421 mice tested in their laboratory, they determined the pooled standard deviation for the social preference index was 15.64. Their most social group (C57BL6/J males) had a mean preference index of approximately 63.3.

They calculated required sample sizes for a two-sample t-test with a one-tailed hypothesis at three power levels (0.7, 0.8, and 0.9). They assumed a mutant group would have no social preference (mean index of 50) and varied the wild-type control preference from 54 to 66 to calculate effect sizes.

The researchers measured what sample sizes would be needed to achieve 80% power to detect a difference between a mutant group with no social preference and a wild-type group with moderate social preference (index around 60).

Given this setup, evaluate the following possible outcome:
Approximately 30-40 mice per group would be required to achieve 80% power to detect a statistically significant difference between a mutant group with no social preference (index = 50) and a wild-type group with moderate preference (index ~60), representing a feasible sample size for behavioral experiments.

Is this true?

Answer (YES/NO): YES